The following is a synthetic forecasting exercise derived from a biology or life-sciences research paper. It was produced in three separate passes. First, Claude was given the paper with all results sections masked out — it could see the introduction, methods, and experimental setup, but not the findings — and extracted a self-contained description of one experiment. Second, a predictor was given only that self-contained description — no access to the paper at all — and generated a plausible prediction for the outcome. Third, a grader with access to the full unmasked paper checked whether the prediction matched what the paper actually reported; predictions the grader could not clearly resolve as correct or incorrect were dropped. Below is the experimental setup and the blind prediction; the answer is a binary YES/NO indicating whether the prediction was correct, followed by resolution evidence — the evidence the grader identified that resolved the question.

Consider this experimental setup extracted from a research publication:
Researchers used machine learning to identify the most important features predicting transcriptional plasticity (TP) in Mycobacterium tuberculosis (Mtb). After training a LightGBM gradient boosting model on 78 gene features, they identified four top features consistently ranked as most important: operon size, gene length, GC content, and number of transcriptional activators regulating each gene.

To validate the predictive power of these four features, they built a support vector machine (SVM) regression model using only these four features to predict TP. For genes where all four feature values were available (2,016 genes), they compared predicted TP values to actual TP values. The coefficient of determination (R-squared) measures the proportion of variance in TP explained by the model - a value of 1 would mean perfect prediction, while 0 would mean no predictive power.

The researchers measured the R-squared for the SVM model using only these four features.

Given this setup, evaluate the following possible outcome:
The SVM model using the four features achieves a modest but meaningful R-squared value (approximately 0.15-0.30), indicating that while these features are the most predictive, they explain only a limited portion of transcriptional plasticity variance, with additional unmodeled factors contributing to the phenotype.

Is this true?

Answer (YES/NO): YES